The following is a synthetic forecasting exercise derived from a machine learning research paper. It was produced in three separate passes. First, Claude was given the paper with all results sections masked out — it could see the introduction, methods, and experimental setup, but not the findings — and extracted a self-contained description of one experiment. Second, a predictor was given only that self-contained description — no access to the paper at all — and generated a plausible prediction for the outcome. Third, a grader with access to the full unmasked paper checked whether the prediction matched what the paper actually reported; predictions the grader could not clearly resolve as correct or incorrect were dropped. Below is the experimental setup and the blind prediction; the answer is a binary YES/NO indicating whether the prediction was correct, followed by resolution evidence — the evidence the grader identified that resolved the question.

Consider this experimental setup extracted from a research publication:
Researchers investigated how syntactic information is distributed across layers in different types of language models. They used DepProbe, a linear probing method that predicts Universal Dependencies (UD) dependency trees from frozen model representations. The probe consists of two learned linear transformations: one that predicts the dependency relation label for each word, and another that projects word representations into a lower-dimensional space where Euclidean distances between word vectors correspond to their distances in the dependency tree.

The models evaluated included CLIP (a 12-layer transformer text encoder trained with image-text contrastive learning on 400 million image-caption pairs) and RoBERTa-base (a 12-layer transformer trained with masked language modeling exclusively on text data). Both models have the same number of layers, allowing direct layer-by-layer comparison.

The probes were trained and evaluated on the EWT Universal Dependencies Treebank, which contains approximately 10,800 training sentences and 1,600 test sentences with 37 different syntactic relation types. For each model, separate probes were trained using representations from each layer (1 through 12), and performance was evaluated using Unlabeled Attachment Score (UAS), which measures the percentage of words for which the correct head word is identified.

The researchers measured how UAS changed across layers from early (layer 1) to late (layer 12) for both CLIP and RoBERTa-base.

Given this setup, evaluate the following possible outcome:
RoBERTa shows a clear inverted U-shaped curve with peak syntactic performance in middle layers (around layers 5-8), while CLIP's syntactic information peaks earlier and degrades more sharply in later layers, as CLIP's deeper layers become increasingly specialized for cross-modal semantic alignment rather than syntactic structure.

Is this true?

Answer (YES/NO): YES